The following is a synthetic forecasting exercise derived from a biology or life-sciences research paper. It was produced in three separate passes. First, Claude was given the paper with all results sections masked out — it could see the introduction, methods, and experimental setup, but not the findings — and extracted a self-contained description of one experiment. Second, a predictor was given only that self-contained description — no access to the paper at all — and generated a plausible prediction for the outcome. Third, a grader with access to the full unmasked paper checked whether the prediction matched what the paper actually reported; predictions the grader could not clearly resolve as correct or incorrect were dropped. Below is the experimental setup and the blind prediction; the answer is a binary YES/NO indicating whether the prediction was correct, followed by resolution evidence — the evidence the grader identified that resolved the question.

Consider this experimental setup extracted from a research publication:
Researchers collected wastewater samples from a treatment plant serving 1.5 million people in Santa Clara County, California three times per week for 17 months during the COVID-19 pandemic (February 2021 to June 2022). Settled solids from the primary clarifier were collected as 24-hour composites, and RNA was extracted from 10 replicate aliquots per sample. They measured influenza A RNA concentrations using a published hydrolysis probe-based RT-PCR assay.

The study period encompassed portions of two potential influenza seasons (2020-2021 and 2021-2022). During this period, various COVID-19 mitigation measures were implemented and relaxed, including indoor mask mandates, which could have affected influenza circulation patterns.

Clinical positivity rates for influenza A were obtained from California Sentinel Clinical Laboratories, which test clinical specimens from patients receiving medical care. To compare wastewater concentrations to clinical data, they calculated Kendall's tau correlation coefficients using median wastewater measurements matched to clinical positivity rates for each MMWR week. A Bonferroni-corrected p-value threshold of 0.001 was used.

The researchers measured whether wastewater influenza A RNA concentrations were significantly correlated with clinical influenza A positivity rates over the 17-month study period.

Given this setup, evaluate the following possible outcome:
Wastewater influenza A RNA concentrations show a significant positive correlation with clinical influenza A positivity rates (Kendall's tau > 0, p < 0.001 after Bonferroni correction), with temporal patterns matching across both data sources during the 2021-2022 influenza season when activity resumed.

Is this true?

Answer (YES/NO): YES